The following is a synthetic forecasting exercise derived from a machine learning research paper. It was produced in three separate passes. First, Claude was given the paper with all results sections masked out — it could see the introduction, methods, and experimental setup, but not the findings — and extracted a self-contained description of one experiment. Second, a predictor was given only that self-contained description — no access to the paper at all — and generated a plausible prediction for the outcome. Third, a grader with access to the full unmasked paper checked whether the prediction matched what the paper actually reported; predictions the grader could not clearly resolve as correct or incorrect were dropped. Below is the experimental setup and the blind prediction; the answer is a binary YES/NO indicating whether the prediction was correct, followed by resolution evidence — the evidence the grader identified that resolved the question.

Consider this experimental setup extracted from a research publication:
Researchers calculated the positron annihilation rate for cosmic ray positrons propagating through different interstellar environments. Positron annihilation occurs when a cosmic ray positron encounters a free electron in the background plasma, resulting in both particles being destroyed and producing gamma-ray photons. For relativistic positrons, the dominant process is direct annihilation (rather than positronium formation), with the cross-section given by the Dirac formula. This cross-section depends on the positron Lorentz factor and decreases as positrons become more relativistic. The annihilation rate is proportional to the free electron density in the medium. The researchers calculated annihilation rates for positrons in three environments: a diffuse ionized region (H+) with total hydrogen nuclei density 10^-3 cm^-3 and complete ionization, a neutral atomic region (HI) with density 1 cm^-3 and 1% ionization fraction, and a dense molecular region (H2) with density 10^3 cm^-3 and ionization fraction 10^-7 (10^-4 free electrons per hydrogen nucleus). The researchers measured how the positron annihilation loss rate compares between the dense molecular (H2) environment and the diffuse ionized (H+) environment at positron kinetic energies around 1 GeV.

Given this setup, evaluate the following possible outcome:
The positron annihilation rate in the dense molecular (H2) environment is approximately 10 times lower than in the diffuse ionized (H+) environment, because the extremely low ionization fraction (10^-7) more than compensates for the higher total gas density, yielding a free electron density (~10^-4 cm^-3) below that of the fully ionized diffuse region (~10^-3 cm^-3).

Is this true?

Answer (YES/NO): YES